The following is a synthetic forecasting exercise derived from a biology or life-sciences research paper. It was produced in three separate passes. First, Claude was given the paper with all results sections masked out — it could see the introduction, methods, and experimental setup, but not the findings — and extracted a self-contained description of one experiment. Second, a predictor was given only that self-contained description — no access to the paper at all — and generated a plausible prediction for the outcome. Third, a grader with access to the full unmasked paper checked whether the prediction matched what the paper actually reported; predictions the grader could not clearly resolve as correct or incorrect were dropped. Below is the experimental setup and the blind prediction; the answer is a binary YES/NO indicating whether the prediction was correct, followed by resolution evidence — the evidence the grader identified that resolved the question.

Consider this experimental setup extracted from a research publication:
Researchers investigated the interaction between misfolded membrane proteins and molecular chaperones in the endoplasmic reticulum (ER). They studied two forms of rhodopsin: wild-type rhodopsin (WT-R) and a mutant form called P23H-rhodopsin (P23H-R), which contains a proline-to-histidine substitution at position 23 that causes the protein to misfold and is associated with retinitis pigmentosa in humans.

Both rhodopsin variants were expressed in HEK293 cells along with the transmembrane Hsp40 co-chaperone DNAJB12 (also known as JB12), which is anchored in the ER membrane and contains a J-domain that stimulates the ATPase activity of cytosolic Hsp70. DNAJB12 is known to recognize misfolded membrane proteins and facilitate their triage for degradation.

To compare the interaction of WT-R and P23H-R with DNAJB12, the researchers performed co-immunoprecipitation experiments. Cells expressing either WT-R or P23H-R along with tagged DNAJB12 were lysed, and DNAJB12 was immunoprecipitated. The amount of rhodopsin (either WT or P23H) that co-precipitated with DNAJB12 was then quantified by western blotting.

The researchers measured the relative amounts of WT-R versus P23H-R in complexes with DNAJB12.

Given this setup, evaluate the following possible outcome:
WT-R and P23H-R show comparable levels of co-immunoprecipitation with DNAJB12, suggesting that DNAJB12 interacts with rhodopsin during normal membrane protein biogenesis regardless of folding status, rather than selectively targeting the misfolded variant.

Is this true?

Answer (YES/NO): NO